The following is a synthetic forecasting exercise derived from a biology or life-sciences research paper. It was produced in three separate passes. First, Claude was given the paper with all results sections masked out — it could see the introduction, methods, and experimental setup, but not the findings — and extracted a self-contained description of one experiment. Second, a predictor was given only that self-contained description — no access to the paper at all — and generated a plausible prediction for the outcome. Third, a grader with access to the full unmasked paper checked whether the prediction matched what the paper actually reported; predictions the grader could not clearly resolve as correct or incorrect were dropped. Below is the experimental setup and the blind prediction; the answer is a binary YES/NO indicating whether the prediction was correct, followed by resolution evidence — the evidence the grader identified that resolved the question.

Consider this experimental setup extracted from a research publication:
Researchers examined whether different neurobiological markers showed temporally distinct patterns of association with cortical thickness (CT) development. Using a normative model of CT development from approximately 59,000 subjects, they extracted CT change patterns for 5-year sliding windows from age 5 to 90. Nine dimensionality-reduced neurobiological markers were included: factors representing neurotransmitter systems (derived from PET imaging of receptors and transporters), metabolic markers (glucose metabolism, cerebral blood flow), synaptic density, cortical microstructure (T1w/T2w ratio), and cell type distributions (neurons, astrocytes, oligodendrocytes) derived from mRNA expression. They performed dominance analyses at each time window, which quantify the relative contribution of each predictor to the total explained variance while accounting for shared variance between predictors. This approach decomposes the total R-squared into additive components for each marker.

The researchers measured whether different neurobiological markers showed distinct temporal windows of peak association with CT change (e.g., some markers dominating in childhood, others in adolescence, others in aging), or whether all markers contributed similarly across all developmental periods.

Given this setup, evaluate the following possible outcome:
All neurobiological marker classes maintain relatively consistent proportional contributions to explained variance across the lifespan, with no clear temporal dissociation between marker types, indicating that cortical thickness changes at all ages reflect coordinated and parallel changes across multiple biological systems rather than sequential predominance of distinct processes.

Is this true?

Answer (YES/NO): NO